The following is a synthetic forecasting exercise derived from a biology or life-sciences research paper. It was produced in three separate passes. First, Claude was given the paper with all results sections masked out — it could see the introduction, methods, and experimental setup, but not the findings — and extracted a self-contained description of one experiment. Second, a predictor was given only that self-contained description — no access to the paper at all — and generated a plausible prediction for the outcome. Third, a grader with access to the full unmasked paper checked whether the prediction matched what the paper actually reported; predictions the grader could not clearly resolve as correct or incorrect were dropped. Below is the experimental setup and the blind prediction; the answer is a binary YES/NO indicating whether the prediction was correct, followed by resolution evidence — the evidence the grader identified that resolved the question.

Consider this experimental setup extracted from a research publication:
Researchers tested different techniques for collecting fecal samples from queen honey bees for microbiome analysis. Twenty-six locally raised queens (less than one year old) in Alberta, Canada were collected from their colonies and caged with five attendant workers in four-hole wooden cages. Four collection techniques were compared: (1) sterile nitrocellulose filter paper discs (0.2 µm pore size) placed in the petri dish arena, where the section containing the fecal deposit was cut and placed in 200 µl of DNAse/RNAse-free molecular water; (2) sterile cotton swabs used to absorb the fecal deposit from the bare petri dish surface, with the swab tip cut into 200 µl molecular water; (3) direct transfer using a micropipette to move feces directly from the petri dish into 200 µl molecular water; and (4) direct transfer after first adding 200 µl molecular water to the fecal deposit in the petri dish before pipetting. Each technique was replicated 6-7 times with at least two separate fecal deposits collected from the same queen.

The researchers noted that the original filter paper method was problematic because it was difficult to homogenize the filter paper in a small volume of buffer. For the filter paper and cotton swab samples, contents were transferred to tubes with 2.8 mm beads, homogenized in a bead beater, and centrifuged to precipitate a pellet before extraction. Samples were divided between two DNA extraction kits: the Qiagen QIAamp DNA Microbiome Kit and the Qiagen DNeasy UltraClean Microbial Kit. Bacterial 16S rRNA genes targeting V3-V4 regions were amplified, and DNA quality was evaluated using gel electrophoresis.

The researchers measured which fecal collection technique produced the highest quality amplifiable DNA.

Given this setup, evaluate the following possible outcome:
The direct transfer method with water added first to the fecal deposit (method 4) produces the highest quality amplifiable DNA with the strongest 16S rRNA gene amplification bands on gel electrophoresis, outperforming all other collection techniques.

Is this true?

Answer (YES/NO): NO